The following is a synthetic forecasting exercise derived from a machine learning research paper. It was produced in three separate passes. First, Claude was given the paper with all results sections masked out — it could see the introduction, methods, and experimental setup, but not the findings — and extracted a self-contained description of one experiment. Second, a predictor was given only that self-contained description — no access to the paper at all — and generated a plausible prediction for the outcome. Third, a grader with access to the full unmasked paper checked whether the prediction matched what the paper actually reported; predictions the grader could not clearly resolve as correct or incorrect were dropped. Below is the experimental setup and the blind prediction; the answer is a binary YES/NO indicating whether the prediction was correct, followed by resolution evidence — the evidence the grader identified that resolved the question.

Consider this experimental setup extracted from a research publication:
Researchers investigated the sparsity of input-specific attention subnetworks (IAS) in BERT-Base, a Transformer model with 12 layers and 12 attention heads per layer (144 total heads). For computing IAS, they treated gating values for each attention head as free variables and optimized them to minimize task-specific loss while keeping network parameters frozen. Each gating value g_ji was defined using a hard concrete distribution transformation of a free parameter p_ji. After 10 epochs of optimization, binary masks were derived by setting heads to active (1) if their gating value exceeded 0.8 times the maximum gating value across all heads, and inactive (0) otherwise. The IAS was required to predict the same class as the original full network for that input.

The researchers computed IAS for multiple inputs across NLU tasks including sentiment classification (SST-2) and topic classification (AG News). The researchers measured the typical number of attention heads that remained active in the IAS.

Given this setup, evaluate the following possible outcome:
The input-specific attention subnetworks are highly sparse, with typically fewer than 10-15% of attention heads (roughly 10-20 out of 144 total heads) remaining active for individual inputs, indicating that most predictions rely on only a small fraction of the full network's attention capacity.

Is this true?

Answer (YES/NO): NO